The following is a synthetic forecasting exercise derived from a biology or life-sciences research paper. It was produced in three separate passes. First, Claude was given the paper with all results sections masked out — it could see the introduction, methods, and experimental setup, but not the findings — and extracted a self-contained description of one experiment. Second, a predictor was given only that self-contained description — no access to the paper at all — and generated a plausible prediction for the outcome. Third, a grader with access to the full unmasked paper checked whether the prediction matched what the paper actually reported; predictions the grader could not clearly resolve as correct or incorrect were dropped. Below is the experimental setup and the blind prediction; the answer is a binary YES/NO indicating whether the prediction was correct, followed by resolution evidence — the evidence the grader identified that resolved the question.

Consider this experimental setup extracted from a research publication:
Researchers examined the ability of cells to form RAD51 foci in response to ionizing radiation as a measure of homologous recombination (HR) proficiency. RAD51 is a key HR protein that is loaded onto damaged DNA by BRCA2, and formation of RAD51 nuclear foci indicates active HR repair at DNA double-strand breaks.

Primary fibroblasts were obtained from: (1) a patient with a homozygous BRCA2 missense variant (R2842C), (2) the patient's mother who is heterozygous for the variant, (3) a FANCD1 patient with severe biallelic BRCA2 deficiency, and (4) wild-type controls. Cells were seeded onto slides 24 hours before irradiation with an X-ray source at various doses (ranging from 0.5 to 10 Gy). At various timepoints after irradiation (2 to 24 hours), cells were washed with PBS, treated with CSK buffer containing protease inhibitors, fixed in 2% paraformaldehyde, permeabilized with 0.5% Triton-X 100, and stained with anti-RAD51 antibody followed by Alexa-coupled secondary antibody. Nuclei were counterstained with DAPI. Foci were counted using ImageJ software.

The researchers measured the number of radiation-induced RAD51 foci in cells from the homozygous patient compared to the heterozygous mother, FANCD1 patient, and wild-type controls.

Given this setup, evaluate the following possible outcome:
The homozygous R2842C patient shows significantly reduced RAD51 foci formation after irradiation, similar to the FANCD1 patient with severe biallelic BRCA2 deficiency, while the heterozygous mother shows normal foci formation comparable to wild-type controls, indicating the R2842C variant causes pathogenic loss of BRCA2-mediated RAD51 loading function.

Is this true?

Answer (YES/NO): NO